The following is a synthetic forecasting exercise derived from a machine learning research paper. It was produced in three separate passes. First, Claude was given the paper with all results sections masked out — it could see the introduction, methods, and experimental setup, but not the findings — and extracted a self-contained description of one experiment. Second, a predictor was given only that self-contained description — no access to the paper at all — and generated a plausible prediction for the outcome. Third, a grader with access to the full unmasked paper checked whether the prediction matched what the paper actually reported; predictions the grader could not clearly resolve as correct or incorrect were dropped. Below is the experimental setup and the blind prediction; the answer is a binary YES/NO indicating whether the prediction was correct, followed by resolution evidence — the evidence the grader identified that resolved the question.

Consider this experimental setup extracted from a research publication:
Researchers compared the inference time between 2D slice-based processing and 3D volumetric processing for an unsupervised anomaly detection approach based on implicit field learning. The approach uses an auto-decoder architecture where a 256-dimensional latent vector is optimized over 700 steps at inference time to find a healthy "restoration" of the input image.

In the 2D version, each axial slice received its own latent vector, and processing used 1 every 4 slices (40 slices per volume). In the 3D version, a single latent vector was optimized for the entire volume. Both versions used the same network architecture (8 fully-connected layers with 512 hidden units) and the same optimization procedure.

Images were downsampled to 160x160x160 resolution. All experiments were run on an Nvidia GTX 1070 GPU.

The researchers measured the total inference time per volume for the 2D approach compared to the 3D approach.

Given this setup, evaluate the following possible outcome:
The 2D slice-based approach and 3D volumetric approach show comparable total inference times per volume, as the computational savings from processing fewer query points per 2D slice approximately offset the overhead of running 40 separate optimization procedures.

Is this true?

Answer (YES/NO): YES